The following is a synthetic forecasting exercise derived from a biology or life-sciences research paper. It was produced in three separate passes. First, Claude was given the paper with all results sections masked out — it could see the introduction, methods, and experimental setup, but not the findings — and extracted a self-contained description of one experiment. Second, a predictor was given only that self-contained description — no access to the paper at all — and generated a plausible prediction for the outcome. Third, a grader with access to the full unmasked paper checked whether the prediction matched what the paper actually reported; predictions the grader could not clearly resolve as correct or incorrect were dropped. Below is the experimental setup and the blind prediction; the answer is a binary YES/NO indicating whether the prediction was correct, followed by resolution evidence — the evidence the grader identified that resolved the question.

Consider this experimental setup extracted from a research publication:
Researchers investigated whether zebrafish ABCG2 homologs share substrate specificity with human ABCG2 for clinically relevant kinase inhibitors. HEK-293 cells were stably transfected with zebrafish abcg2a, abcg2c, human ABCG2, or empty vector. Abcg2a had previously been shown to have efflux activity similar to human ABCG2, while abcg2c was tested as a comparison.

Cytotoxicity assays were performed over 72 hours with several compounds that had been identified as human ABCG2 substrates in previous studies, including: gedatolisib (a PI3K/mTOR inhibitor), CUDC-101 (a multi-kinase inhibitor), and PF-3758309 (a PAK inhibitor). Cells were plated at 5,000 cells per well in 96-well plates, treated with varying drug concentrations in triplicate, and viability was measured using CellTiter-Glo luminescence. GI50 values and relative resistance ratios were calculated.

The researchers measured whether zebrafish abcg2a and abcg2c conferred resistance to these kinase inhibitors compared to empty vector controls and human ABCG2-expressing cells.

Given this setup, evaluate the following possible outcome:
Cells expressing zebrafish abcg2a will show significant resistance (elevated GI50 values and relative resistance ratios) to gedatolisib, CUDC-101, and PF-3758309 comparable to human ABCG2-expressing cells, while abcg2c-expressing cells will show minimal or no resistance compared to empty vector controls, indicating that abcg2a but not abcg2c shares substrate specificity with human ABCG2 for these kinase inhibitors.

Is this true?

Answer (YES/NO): NO